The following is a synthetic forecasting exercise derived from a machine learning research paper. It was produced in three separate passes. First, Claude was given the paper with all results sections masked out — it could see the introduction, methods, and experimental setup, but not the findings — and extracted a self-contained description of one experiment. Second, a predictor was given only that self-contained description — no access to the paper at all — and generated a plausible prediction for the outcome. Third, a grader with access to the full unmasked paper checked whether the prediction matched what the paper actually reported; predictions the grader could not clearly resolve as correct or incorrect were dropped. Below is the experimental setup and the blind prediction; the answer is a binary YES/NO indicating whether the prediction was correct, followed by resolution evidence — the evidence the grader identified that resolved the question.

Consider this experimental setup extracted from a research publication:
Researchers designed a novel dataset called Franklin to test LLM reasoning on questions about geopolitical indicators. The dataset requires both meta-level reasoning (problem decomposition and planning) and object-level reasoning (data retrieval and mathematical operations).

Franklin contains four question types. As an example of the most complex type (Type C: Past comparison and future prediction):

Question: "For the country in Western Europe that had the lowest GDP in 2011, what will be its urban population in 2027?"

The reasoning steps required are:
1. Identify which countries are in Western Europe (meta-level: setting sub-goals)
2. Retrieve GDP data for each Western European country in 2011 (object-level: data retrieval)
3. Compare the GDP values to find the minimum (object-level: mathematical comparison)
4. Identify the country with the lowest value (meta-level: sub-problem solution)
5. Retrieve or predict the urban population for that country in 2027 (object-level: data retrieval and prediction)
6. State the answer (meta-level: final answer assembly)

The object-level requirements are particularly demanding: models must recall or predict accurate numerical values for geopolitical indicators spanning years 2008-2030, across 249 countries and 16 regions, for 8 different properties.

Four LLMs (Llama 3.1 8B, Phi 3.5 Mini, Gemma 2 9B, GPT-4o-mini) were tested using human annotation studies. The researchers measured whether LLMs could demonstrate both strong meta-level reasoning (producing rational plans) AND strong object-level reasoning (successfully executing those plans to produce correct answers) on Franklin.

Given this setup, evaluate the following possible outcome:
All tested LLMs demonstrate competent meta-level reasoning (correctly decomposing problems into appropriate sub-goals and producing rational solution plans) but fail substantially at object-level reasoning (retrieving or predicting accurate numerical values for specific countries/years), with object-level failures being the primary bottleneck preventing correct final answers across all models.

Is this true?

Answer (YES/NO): YES